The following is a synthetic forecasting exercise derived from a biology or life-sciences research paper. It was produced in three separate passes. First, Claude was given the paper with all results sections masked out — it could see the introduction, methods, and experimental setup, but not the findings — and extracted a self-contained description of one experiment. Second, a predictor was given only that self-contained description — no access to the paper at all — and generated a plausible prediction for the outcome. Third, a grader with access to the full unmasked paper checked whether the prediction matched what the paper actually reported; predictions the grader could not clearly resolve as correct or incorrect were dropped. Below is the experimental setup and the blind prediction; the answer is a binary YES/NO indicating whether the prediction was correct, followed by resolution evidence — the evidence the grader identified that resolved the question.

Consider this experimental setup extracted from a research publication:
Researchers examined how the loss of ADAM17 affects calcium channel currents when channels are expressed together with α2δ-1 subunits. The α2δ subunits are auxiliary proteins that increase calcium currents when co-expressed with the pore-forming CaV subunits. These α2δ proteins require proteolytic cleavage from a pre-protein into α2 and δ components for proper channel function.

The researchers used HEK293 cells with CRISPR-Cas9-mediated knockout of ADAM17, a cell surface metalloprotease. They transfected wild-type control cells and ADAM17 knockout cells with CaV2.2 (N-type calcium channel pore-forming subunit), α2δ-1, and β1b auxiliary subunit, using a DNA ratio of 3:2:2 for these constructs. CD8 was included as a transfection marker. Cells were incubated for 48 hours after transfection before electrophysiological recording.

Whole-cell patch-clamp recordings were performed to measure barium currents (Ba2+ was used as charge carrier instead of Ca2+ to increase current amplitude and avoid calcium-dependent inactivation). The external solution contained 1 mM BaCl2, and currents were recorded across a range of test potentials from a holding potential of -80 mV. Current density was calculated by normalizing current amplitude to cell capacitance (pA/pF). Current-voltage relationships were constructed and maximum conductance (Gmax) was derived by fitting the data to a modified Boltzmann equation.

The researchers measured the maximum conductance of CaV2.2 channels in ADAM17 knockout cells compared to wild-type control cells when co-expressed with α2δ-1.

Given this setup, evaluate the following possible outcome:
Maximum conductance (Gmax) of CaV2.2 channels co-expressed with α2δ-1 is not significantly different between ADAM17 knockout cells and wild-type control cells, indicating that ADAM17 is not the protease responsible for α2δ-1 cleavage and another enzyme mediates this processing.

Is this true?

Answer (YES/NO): NO